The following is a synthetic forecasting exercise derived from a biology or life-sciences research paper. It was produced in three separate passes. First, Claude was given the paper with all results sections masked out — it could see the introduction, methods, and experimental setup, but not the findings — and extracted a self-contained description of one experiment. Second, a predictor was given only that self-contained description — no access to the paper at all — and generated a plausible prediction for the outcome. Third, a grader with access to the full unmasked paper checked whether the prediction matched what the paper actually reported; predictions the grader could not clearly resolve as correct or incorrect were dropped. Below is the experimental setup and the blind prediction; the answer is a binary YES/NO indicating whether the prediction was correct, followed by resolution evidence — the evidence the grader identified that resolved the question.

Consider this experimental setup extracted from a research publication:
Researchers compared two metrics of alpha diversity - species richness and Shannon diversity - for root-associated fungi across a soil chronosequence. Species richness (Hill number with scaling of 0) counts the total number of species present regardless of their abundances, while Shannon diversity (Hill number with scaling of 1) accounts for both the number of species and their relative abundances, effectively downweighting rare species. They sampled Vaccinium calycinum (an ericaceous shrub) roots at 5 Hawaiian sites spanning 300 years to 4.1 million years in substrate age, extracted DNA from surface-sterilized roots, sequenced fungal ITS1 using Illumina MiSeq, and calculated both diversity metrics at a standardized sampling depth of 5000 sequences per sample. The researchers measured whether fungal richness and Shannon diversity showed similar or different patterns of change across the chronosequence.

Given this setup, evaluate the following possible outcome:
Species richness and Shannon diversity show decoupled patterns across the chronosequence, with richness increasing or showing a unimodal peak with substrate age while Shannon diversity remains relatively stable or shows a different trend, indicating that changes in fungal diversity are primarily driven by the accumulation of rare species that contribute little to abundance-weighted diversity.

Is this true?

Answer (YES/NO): NO